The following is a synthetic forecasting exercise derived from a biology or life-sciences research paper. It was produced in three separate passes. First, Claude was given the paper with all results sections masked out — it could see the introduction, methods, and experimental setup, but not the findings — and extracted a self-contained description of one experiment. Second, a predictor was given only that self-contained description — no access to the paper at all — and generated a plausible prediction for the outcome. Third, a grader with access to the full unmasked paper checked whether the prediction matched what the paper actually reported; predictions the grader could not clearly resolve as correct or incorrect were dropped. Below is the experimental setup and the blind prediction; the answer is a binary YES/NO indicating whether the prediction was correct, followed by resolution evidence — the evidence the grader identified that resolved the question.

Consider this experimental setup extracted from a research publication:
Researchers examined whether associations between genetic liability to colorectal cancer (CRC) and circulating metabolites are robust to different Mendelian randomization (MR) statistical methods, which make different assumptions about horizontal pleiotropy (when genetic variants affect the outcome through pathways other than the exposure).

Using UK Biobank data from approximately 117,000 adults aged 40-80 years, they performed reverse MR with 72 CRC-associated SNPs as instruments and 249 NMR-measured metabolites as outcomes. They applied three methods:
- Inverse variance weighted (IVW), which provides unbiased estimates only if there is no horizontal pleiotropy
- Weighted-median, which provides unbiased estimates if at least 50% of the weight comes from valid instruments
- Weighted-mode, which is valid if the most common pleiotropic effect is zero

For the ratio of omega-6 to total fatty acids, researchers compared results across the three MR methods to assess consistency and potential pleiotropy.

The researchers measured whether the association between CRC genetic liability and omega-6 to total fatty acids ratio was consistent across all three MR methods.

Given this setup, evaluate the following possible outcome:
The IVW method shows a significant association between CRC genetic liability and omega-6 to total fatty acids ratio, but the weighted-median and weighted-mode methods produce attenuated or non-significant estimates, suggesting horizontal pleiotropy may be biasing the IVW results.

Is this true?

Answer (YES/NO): NO